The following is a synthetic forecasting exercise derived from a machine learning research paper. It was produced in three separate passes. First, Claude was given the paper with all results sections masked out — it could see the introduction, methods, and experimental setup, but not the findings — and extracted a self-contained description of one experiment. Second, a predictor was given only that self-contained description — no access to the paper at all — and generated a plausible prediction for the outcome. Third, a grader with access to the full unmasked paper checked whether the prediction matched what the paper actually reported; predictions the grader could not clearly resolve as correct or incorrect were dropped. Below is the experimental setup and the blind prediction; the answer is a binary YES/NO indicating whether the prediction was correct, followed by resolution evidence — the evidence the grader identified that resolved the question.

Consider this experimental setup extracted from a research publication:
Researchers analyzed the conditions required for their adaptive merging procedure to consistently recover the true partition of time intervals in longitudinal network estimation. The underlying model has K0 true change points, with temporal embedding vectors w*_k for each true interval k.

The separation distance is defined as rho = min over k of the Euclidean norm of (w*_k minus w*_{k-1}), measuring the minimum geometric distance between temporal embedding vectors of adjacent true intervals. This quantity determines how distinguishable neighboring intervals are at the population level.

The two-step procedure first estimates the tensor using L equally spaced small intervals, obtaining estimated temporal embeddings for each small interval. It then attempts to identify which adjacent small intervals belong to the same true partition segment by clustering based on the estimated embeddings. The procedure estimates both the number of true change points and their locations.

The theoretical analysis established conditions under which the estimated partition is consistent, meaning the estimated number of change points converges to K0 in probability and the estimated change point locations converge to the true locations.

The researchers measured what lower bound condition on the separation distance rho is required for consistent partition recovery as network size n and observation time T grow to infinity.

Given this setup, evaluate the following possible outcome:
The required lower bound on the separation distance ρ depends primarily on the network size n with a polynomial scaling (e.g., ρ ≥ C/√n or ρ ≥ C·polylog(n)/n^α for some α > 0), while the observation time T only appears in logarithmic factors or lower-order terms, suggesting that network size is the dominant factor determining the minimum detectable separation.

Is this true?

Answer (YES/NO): NO